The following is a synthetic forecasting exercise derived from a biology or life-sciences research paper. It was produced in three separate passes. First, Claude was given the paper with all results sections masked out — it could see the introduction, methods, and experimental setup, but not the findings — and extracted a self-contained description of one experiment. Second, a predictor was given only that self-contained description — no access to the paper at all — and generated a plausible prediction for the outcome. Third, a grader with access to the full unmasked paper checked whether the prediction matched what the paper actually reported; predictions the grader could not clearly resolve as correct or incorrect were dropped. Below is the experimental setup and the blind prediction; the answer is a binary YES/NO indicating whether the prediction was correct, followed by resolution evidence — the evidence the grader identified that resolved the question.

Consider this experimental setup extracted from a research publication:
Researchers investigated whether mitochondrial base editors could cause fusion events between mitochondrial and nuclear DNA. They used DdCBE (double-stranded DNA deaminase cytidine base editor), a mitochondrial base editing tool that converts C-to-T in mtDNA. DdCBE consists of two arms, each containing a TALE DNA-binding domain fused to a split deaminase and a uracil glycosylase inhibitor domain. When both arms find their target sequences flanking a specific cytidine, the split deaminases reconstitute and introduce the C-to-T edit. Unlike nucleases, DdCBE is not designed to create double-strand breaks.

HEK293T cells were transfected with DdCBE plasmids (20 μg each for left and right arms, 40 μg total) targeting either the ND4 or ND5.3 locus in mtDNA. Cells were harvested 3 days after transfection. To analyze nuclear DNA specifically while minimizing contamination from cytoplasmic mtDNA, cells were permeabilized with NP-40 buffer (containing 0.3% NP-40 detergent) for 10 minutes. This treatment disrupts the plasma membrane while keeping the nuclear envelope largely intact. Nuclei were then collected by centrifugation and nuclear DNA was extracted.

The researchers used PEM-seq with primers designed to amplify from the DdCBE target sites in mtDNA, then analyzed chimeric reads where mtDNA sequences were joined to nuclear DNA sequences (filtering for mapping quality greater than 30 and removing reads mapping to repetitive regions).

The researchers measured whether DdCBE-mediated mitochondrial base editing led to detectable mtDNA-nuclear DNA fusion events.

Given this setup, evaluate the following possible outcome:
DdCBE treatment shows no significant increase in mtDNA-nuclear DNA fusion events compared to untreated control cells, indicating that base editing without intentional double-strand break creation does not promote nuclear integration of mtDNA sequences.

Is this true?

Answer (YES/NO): NO